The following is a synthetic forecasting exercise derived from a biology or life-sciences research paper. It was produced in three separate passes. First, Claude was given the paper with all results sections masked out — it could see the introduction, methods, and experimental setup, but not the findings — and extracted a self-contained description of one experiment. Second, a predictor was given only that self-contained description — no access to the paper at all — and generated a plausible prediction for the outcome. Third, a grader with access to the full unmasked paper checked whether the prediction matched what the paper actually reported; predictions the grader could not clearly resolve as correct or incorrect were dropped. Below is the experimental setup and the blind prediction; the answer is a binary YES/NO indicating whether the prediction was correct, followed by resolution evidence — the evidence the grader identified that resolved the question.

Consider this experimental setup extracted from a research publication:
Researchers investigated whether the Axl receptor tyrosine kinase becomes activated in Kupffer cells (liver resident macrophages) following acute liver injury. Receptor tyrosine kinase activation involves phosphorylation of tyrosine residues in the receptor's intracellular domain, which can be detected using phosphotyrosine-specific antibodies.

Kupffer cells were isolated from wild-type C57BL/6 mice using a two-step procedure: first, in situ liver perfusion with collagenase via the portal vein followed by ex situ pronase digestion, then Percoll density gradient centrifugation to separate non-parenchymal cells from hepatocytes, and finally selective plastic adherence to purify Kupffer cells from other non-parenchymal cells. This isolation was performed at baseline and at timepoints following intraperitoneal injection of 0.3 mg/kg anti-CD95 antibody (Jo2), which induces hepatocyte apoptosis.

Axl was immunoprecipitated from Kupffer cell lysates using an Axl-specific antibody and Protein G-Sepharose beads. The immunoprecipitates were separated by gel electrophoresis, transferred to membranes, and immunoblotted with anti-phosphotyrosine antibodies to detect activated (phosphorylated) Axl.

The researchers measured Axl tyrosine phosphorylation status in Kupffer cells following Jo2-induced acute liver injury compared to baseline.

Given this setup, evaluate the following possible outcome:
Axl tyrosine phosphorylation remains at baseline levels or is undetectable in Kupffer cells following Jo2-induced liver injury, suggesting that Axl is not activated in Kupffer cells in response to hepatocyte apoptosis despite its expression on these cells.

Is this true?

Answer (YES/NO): YES